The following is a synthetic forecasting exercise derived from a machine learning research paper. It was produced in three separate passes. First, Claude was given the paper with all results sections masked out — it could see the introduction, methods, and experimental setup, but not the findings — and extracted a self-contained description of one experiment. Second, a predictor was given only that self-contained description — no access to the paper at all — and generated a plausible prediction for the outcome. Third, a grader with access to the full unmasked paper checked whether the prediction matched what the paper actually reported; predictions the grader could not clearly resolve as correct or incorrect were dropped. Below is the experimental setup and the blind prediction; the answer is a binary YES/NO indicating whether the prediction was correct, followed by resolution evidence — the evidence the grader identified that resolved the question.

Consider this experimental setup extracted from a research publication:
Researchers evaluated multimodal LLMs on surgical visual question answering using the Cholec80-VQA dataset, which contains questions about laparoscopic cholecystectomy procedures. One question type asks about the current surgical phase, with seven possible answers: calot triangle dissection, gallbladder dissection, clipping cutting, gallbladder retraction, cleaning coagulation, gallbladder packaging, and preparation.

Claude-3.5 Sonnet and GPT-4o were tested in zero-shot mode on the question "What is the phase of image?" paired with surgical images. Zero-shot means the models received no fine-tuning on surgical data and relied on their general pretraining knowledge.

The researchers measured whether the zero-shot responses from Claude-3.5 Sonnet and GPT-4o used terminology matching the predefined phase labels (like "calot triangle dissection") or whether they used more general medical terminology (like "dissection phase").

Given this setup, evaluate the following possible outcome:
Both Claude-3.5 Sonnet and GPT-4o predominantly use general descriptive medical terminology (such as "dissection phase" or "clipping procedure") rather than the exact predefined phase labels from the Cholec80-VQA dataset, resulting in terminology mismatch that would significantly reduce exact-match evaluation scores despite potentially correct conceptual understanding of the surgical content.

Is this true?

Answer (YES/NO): YES